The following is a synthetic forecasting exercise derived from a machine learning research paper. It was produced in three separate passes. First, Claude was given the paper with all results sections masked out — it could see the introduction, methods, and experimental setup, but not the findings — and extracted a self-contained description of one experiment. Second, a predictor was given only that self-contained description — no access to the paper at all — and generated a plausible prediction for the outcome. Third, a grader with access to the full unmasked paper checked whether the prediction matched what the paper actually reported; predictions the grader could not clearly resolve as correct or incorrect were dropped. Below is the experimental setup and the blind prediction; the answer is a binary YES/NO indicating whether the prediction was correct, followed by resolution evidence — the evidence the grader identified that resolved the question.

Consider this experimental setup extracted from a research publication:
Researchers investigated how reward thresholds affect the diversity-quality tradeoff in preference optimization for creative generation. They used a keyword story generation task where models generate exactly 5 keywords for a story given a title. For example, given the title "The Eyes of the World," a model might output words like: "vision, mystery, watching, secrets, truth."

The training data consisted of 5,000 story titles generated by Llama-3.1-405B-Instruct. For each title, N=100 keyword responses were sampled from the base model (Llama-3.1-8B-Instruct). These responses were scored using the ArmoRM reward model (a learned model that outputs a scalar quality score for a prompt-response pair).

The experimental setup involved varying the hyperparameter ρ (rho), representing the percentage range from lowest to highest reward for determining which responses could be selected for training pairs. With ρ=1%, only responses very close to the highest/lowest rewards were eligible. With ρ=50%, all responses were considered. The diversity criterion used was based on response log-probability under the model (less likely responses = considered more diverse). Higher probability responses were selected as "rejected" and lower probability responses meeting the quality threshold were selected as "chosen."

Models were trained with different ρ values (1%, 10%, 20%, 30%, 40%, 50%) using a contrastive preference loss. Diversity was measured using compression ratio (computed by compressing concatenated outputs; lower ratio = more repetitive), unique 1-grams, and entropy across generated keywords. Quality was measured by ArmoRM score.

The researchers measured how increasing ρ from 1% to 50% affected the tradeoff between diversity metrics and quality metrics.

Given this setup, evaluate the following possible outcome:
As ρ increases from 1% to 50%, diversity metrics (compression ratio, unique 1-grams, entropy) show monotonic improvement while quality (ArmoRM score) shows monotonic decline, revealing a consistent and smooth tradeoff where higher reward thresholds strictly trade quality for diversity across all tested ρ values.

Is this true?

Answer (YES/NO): YES